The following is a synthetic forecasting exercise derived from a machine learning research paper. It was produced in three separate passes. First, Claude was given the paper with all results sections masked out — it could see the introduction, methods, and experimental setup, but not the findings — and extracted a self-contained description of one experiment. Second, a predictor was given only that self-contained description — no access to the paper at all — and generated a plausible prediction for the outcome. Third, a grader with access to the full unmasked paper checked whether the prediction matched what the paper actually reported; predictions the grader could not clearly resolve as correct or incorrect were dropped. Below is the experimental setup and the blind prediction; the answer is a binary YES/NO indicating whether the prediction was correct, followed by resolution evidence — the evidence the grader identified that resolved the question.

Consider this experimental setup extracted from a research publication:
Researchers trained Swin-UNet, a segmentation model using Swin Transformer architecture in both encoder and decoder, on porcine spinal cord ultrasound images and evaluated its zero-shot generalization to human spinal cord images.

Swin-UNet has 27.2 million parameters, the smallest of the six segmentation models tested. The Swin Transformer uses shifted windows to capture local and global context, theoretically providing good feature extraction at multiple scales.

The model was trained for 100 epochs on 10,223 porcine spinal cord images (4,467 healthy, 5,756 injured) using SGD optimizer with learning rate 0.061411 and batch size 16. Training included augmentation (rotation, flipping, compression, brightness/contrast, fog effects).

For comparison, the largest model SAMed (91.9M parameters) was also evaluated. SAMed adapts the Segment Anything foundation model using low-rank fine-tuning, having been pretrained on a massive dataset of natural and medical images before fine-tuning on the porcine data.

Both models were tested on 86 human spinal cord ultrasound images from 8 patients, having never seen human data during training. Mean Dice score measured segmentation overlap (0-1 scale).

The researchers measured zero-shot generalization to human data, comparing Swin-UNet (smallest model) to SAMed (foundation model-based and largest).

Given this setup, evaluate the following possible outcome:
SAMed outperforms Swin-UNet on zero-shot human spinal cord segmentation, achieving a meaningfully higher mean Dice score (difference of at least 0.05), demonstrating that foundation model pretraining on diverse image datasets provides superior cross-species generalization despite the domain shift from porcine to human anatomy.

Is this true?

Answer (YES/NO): NO